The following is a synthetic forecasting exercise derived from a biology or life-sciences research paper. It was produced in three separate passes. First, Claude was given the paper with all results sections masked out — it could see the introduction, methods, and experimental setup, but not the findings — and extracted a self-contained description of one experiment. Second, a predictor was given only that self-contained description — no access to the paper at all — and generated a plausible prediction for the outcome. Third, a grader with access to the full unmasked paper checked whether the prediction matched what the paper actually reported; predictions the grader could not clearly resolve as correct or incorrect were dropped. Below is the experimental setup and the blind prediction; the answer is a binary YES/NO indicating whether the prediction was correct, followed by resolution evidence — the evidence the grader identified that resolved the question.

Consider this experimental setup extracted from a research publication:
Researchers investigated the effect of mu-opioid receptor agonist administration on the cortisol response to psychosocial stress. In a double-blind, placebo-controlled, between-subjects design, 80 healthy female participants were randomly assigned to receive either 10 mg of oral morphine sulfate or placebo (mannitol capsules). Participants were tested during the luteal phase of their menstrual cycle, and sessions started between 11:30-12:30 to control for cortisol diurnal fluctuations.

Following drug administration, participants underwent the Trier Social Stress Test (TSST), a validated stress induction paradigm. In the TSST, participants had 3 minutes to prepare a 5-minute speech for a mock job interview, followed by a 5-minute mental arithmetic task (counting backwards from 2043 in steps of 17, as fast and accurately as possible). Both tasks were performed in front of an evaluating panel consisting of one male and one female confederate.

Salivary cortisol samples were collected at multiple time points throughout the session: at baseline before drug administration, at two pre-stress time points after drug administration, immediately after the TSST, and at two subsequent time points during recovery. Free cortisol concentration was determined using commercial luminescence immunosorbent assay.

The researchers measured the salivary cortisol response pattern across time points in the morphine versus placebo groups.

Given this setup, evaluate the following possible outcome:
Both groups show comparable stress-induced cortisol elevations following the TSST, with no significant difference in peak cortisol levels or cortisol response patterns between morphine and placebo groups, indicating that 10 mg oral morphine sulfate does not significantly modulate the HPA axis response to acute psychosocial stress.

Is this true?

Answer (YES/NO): NO